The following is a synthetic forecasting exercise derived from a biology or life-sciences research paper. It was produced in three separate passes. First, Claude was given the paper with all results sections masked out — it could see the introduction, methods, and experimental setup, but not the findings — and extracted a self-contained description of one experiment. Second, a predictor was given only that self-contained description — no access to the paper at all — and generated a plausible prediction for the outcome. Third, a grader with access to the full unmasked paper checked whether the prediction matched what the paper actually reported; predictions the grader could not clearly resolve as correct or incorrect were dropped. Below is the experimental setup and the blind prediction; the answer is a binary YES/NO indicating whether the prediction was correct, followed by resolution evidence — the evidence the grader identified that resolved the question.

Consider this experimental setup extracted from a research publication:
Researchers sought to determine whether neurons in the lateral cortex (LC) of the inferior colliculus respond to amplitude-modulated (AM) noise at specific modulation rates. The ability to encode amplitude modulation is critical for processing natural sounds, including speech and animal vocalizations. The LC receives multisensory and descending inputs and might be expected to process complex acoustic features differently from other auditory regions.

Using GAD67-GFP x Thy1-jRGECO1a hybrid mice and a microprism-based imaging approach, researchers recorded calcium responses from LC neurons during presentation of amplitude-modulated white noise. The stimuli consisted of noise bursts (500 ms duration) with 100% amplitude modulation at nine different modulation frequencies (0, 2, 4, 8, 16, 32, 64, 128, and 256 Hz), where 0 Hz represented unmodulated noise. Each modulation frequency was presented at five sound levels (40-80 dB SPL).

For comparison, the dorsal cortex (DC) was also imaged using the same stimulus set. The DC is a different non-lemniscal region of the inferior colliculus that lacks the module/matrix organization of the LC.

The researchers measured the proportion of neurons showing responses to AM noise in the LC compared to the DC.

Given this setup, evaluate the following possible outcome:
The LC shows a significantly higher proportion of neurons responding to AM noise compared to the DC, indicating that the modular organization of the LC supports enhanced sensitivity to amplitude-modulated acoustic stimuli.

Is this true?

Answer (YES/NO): NO